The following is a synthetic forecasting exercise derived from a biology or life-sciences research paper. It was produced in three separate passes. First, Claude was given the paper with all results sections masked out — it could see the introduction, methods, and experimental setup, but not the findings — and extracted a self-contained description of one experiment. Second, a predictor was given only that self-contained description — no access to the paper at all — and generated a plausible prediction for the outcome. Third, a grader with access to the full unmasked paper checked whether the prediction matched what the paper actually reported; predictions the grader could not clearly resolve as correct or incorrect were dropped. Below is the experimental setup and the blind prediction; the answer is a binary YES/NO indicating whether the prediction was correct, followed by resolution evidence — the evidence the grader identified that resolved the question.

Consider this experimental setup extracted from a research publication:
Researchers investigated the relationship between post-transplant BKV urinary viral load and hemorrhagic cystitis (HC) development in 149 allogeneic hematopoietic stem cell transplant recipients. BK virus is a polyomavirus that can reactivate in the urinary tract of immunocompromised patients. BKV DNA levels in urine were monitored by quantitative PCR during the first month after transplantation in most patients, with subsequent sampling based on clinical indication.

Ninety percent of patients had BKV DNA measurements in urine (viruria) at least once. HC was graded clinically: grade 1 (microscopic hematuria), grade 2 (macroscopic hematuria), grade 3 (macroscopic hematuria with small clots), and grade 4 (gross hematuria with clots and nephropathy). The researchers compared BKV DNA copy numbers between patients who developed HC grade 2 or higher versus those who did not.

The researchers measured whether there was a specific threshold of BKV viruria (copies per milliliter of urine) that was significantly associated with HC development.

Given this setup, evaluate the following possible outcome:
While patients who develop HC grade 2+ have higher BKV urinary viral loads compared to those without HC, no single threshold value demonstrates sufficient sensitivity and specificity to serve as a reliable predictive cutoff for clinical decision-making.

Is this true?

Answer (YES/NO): NO